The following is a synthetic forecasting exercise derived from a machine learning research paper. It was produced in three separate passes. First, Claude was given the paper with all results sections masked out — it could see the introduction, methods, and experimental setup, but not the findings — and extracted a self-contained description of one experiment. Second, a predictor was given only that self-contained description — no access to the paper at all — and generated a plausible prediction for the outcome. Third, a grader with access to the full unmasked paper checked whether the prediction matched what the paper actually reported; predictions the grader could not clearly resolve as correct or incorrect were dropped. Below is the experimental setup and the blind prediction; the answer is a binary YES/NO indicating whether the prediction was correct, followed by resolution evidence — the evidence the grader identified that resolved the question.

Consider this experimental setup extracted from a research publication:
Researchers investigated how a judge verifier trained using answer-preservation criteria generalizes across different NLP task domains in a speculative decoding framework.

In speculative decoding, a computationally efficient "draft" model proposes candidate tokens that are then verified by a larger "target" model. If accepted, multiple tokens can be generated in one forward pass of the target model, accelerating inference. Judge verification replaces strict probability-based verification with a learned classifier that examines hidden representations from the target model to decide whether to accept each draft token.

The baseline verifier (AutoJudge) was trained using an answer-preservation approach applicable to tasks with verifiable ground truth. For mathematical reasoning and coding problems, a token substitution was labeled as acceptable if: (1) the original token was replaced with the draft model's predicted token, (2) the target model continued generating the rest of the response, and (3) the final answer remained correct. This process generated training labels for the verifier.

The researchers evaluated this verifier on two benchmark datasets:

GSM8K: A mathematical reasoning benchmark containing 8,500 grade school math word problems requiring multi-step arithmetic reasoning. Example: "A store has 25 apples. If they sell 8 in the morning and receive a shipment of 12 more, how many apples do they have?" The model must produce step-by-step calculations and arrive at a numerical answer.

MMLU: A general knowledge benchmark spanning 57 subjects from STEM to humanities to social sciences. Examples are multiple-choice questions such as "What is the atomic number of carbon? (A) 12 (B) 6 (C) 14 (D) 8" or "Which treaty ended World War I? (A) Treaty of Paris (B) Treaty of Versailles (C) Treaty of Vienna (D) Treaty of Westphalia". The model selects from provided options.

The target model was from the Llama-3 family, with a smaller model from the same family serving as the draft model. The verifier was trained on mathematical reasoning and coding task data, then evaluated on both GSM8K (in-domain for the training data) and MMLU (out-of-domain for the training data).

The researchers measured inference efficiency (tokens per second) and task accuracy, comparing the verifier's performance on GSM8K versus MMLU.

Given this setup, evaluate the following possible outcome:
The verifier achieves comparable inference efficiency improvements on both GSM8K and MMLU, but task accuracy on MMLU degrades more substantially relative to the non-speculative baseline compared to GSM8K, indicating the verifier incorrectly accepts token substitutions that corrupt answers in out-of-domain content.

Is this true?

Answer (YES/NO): NO